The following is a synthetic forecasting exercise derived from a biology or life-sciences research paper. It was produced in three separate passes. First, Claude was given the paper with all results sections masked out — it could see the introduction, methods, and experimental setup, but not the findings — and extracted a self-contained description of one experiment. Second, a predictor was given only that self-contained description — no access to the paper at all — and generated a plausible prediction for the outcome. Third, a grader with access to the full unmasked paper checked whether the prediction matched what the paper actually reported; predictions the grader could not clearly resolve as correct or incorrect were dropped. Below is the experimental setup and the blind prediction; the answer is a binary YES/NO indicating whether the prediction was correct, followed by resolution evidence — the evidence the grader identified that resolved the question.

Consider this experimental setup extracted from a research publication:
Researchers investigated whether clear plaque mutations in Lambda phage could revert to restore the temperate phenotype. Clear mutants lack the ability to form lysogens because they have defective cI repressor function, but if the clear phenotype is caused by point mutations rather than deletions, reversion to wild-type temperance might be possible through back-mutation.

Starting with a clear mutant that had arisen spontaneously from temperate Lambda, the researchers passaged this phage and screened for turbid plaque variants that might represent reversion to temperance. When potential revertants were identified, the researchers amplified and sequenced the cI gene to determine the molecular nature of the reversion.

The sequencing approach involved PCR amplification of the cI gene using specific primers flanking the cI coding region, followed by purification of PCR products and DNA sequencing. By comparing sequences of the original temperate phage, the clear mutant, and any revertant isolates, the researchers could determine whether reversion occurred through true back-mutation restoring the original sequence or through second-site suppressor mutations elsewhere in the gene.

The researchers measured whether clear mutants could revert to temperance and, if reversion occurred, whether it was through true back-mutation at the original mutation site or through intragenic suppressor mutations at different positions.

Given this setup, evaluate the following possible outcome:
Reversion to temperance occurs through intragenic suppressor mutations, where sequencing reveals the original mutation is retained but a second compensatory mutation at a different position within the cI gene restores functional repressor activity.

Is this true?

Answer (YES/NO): NO